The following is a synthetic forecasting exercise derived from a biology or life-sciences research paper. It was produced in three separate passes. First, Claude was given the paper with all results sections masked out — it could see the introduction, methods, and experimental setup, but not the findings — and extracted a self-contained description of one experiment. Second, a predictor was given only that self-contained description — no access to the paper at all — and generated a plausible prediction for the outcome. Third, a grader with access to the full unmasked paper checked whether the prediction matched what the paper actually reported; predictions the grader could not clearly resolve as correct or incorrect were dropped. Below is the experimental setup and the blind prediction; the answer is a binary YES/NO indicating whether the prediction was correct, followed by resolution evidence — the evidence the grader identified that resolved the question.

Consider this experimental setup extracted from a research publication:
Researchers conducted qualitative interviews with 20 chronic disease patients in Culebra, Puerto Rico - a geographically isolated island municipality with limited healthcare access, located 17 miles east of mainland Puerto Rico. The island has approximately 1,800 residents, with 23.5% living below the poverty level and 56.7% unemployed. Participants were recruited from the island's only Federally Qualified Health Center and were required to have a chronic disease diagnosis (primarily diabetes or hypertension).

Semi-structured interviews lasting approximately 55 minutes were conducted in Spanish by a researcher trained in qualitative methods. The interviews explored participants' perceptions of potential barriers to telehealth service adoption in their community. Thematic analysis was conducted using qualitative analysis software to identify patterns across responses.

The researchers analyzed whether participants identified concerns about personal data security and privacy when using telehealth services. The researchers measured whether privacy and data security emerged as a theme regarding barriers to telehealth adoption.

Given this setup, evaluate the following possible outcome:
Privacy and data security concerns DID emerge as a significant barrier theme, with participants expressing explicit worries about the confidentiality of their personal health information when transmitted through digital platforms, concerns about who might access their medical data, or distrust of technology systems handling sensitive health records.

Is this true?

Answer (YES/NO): YES